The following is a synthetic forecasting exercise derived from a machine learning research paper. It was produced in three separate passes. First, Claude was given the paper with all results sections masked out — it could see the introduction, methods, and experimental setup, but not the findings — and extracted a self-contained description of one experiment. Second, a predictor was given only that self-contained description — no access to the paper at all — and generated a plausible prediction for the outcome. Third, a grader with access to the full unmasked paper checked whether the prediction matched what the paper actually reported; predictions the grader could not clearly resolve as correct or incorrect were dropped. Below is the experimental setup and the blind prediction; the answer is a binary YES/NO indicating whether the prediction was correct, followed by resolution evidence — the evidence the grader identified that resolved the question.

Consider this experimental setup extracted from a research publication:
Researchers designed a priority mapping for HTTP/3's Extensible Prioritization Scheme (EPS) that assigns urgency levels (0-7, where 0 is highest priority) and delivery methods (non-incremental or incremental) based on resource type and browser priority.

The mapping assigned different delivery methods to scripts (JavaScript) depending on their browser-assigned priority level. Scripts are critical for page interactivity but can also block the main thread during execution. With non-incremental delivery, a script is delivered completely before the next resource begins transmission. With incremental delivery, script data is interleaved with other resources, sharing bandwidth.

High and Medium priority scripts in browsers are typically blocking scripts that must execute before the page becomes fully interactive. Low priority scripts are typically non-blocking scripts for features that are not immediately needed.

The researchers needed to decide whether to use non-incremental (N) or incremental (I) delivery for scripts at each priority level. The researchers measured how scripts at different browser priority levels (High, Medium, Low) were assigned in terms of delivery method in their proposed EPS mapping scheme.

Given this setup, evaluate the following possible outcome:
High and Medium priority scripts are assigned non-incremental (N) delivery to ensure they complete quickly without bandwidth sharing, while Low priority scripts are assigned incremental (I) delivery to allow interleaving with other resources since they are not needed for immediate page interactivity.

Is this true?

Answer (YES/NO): YES